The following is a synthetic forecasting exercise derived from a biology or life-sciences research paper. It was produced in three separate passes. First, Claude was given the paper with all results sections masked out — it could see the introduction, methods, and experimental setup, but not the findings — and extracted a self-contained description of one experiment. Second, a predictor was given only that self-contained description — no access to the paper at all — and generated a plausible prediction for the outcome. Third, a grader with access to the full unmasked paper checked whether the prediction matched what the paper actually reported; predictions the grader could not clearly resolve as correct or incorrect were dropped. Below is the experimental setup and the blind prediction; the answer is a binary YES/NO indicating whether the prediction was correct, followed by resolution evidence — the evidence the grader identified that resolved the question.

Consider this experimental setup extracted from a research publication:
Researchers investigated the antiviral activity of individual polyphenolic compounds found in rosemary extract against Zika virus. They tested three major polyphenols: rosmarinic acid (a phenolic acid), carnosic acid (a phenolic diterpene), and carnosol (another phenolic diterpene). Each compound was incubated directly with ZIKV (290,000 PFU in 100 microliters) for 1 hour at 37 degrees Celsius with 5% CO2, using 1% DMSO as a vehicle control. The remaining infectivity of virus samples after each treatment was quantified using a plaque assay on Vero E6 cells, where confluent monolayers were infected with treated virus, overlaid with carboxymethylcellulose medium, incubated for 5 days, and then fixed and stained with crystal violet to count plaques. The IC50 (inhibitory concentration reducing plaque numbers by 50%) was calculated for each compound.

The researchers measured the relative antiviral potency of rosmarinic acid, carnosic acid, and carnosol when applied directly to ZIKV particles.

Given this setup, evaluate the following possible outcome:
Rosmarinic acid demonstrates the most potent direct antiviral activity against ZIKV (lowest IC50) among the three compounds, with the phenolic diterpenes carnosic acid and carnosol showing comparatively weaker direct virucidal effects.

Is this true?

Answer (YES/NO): NO